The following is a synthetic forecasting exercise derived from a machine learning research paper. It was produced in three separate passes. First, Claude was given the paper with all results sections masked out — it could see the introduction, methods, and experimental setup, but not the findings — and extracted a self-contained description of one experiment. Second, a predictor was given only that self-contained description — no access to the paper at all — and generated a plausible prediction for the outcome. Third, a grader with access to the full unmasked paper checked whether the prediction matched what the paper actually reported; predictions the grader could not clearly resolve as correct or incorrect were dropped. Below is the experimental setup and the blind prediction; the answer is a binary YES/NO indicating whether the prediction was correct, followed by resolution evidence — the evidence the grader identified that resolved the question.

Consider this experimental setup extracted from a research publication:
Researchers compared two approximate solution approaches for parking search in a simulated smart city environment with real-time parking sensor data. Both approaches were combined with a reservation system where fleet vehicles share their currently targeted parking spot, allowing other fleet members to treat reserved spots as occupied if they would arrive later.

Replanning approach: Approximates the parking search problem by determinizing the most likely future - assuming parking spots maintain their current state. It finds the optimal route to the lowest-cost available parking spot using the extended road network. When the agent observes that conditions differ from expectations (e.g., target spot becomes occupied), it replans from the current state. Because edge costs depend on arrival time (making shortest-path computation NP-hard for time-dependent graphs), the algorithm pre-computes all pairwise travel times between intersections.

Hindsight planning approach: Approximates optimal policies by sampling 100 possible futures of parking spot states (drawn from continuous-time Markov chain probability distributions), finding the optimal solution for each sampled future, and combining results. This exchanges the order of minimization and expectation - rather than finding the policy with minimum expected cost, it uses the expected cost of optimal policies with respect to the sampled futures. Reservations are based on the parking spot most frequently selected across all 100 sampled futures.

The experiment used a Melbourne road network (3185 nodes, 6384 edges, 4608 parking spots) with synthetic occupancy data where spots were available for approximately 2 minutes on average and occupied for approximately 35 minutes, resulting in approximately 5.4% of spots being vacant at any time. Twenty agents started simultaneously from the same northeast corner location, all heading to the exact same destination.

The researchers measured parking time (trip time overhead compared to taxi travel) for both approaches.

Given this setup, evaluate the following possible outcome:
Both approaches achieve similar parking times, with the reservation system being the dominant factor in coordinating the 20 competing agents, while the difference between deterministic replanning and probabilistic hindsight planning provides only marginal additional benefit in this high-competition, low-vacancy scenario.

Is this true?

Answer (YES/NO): YES